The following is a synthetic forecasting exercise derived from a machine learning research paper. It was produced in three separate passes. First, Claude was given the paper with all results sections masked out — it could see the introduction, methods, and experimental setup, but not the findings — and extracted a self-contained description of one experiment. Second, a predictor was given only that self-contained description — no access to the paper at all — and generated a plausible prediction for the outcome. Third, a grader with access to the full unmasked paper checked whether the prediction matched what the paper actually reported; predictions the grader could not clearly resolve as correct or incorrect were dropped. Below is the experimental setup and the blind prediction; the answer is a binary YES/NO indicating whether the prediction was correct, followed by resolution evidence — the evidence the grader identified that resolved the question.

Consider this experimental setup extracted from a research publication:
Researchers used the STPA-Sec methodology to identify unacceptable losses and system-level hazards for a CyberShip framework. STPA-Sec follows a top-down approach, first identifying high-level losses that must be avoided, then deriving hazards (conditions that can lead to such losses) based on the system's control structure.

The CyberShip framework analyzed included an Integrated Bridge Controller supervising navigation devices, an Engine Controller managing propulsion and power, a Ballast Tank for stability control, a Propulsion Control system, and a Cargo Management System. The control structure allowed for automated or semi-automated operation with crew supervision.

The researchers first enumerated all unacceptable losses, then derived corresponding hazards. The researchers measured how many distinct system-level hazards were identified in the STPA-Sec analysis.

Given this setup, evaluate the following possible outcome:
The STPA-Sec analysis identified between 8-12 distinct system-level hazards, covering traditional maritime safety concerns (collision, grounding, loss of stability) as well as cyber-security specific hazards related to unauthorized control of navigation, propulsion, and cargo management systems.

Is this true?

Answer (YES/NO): NO